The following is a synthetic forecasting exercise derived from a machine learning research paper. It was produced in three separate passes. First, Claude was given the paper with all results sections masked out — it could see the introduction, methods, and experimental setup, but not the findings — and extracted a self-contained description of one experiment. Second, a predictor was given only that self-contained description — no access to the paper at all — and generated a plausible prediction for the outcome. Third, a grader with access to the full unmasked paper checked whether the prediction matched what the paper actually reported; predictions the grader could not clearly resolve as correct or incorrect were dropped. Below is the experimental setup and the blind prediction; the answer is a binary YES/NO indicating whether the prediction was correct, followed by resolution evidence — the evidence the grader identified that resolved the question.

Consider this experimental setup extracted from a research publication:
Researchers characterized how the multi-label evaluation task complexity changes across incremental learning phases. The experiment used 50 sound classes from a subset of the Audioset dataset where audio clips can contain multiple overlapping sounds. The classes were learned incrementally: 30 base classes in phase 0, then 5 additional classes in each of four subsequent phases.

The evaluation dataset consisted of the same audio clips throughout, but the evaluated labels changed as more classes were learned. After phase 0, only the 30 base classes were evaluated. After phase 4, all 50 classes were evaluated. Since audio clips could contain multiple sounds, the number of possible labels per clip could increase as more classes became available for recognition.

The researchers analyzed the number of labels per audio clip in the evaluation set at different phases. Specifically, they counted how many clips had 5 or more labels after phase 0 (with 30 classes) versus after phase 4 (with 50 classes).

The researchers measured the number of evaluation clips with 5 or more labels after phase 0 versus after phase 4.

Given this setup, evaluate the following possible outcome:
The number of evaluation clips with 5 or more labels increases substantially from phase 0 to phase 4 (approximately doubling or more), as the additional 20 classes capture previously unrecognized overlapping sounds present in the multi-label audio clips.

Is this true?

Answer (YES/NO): YES